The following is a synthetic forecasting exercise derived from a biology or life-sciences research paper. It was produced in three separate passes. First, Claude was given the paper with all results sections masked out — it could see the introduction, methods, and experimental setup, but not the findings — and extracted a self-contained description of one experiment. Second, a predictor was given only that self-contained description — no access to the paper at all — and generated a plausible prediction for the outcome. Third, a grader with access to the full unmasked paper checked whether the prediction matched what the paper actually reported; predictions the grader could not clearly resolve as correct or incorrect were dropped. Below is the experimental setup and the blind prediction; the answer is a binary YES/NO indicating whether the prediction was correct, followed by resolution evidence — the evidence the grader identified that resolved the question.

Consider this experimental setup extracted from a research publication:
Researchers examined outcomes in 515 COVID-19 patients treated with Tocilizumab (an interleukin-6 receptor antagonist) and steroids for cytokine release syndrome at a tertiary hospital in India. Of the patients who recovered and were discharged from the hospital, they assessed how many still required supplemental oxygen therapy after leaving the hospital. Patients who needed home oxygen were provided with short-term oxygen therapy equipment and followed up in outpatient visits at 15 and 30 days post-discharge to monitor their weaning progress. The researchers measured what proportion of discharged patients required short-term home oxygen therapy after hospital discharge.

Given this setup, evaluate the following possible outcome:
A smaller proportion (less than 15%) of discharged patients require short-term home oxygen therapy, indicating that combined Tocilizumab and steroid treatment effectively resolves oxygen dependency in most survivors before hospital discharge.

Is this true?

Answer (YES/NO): NO